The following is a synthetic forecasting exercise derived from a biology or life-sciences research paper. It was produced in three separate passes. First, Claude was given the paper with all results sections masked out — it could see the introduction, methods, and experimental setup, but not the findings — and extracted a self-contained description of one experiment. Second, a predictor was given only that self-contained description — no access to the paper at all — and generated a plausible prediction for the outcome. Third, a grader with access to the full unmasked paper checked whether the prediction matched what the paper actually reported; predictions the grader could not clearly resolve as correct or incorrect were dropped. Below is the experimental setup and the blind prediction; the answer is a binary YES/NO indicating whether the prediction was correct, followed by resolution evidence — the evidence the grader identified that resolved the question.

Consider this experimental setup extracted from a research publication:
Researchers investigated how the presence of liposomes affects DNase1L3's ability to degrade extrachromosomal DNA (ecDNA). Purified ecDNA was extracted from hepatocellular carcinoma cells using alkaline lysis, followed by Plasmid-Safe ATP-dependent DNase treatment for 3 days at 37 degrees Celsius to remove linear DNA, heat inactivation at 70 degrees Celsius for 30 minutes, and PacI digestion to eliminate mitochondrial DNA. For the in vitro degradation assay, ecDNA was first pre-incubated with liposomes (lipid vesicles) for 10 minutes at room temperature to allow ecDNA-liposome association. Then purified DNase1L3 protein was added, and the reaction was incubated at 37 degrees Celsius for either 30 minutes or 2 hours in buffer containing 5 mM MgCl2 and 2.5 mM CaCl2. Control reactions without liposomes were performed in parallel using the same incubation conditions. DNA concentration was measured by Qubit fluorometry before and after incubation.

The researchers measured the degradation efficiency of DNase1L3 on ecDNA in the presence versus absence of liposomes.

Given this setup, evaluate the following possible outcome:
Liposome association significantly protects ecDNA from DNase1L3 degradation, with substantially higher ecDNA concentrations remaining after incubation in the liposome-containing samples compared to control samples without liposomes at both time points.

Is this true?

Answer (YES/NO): NO